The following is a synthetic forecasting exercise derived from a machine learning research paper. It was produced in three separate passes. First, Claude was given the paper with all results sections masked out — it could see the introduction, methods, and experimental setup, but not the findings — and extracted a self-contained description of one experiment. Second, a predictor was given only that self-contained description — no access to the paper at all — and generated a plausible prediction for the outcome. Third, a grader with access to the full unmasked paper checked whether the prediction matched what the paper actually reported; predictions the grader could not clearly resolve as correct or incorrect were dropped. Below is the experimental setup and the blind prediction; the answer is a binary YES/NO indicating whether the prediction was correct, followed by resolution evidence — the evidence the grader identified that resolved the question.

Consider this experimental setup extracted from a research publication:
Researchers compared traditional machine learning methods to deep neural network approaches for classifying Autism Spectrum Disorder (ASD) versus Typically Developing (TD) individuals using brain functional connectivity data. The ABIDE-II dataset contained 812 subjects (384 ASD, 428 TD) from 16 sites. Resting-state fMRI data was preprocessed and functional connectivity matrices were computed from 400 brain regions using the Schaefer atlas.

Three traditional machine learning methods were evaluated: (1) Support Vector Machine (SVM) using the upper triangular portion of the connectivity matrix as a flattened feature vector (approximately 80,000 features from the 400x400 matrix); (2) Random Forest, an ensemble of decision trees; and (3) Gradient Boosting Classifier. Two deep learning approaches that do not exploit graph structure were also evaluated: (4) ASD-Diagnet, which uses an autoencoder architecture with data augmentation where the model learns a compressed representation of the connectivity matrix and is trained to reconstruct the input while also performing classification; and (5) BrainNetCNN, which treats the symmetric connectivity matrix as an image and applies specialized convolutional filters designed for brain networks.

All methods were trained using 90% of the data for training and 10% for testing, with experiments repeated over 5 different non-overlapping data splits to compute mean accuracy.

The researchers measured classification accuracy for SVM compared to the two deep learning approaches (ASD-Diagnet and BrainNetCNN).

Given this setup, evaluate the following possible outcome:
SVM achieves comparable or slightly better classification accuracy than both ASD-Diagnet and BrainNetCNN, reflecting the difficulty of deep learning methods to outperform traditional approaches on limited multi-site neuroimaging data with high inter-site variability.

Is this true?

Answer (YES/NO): NO